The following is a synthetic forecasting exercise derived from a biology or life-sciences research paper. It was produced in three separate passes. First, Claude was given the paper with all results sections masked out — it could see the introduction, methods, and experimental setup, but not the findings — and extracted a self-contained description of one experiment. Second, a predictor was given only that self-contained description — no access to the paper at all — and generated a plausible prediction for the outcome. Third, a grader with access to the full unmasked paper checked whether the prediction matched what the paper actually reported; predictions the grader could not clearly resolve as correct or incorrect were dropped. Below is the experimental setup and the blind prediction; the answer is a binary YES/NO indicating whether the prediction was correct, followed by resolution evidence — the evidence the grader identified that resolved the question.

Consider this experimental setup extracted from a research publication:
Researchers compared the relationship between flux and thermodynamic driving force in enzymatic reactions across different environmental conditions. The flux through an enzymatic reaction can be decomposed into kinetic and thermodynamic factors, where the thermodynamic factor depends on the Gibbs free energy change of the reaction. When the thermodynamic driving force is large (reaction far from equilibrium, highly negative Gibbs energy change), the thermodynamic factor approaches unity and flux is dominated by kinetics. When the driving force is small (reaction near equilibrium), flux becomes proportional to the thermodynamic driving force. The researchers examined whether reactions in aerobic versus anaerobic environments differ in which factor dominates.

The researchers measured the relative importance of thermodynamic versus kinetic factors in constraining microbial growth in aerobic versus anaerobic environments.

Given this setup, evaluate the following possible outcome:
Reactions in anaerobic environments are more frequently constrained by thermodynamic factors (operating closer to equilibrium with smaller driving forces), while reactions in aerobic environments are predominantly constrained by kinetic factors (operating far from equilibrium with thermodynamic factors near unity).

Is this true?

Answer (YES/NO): YES